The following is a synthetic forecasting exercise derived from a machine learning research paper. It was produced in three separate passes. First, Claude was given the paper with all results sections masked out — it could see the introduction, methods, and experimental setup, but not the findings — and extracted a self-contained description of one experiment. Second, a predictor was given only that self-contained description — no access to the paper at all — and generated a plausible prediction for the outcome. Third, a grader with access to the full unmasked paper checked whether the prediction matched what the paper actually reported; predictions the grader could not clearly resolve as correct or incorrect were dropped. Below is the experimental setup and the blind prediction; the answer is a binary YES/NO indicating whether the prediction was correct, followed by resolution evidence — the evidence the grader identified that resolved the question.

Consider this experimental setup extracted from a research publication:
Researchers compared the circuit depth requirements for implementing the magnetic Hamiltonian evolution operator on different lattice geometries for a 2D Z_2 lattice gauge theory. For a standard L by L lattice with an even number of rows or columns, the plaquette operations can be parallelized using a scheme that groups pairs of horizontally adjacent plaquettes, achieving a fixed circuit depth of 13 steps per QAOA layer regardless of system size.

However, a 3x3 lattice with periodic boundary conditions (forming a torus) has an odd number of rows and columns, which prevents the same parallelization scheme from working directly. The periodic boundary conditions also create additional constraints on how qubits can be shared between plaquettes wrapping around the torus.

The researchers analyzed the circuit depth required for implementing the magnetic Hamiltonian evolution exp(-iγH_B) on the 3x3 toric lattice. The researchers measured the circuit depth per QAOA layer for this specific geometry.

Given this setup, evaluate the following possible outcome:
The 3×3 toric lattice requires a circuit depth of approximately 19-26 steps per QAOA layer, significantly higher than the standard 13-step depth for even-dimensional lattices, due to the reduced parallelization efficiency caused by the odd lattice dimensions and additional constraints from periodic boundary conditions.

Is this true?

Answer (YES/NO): NO